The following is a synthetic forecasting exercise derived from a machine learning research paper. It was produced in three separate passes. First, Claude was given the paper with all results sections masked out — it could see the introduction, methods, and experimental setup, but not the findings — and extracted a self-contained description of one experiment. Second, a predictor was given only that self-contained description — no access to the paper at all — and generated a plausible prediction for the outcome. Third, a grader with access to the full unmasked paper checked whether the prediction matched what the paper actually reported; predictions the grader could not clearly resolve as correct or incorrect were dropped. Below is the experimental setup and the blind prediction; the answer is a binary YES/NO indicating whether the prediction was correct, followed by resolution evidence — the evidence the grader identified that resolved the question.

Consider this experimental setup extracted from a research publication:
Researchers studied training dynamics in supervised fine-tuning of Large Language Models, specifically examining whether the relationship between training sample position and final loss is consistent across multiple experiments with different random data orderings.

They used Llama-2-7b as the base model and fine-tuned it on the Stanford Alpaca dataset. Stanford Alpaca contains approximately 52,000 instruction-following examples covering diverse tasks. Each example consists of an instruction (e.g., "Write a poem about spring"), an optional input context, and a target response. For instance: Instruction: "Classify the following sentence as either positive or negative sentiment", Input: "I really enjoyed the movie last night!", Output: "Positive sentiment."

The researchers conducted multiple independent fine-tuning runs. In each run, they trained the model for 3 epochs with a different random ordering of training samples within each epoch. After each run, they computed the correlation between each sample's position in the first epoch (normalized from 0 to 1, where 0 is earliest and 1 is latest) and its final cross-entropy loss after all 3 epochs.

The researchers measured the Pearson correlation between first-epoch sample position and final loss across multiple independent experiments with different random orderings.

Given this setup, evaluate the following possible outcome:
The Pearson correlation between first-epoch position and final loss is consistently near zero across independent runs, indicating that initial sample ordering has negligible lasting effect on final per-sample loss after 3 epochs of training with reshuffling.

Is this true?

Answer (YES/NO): NO